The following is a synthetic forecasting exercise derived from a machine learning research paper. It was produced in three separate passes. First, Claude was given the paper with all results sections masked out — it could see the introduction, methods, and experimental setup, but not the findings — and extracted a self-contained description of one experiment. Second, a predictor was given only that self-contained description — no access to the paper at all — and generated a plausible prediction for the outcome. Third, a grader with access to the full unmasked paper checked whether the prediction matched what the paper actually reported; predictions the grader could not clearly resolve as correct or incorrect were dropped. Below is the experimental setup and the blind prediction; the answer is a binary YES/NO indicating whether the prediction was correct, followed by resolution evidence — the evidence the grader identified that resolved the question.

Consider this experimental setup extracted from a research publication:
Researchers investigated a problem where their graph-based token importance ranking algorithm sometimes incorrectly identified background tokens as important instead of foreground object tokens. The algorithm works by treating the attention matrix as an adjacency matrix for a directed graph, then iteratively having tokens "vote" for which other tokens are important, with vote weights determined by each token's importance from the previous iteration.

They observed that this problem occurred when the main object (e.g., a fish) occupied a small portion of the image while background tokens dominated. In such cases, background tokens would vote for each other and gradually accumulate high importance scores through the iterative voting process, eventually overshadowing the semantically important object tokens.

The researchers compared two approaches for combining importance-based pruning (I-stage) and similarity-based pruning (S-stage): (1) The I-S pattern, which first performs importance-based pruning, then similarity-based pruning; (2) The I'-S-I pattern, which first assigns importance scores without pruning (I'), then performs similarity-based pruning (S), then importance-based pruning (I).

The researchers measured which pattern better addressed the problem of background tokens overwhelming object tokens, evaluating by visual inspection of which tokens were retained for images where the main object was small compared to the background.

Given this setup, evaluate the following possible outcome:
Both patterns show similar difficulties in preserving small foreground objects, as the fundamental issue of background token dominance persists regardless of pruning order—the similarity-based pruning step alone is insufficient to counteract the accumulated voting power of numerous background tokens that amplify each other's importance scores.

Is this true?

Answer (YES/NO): NO